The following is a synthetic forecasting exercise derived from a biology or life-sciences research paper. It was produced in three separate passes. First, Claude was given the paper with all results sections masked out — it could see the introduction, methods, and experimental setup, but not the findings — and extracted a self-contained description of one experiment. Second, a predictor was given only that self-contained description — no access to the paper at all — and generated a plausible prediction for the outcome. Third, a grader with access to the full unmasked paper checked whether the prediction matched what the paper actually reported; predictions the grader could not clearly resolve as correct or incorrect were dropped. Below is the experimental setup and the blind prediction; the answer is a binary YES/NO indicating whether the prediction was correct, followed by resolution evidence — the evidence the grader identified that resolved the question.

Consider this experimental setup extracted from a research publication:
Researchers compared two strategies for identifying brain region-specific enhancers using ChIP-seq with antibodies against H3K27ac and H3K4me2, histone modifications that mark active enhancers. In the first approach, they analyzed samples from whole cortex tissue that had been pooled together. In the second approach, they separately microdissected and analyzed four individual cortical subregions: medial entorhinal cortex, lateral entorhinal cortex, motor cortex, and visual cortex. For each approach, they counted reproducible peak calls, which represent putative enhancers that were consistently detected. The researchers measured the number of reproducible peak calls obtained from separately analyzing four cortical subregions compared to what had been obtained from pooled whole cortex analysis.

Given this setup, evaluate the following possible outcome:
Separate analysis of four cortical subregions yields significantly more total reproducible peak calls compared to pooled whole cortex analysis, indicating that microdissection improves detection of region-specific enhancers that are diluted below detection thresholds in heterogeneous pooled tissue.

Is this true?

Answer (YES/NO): YES